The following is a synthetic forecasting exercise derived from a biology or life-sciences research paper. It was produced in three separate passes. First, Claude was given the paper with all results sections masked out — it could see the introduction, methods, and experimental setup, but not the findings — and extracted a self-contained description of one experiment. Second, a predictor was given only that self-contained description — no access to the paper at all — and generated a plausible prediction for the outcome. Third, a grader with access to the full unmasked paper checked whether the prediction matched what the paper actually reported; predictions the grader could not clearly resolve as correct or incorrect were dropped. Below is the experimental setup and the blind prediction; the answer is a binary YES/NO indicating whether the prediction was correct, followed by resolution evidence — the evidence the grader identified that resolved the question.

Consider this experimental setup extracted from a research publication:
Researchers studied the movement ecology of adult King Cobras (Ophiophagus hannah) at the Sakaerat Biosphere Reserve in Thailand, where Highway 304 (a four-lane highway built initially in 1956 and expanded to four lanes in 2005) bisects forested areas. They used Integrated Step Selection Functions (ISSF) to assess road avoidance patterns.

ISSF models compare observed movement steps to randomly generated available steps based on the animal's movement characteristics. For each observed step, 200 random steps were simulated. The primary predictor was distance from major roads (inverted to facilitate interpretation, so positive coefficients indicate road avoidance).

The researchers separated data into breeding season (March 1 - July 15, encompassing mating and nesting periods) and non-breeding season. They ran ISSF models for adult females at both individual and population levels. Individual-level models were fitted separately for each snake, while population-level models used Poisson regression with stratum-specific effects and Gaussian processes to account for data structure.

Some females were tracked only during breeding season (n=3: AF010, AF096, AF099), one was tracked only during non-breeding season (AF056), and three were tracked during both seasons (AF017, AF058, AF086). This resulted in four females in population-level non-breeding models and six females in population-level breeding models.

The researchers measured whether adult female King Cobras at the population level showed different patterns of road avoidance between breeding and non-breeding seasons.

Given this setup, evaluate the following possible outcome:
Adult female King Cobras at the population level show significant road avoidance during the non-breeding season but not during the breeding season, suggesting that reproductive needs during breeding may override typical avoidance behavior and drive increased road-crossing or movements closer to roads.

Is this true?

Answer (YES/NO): NO